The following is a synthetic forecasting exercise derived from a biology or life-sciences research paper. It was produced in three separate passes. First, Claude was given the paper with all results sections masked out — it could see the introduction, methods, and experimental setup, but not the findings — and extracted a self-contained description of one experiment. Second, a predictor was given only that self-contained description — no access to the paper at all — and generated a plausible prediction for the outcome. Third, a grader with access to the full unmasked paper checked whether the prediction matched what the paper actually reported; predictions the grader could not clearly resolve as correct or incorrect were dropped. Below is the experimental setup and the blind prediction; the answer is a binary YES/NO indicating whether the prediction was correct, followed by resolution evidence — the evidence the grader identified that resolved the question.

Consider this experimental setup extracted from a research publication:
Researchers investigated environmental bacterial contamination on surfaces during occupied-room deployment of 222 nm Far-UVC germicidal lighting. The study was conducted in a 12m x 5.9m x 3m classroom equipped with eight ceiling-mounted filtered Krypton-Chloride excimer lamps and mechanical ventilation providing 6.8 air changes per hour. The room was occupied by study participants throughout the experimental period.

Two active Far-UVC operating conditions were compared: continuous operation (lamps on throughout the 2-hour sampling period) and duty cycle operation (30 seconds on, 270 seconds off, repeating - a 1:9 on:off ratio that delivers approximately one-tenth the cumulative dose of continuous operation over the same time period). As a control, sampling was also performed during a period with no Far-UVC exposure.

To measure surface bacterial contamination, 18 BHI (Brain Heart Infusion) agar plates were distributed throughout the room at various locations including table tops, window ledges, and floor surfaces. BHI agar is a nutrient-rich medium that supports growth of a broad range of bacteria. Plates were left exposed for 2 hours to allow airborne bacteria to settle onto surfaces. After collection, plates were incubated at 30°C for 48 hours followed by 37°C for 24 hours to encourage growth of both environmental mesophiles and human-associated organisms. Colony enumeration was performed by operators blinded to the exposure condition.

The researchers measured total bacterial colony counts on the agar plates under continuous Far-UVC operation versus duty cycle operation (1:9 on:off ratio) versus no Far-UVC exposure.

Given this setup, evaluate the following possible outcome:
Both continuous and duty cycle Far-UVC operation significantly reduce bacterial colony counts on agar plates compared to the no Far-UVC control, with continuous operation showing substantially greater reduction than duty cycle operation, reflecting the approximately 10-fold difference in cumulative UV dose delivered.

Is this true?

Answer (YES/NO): NO